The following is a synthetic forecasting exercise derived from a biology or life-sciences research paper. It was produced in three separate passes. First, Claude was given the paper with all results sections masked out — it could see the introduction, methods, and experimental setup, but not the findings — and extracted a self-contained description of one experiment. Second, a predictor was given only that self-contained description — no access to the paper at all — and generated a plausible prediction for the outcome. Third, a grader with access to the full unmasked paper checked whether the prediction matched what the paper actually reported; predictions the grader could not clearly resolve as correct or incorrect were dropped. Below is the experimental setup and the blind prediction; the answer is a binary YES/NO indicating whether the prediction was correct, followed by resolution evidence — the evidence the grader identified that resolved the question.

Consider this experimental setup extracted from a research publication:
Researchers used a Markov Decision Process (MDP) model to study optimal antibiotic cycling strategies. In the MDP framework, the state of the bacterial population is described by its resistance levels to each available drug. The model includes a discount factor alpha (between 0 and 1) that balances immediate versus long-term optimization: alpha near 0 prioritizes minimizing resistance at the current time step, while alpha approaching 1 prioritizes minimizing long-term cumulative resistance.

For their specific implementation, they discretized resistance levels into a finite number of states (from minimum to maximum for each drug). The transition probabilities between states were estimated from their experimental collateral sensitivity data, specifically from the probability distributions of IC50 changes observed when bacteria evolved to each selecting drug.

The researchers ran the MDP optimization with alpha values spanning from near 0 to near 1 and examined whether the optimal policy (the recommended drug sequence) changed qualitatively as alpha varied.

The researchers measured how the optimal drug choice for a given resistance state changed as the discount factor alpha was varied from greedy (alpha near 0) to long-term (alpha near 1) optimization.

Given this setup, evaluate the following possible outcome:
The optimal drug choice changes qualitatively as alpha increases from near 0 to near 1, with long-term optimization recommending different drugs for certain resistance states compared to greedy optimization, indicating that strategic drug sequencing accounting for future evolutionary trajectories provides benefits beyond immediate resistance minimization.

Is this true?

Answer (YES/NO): YES